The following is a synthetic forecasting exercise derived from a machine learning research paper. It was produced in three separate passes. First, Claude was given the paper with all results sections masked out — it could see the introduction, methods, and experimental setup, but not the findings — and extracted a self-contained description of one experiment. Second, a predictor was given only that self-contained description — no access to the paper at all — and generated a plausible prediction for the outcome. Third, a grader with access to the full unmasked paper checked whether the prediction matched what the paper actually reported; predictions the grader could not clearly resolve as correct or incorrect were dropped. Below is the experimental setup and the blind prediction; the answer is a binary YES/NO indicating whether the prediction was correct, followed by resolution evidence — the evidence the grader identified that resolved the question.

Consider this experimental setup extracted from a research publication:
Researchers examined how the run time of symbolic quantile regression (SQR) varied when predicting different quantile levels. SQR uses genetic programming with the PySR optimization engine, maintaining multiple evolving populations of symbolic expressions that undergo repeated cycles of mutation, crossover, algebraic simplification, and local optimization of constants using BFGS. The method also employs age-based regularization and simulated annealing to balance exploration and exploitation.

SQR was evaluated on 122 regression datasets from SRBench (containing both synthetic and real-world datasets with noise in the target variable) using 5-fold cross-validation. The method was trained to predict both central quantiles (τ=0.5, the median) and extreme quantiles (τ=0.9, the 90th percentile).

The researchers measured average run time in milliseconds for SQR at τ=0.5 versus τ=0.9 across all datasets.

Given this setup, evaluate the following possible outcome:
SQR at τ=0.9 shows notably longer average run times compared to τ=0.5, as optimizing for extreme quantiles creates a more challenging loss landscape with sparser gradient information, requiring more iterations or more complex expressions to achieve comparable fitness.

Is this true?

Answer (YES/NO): NO